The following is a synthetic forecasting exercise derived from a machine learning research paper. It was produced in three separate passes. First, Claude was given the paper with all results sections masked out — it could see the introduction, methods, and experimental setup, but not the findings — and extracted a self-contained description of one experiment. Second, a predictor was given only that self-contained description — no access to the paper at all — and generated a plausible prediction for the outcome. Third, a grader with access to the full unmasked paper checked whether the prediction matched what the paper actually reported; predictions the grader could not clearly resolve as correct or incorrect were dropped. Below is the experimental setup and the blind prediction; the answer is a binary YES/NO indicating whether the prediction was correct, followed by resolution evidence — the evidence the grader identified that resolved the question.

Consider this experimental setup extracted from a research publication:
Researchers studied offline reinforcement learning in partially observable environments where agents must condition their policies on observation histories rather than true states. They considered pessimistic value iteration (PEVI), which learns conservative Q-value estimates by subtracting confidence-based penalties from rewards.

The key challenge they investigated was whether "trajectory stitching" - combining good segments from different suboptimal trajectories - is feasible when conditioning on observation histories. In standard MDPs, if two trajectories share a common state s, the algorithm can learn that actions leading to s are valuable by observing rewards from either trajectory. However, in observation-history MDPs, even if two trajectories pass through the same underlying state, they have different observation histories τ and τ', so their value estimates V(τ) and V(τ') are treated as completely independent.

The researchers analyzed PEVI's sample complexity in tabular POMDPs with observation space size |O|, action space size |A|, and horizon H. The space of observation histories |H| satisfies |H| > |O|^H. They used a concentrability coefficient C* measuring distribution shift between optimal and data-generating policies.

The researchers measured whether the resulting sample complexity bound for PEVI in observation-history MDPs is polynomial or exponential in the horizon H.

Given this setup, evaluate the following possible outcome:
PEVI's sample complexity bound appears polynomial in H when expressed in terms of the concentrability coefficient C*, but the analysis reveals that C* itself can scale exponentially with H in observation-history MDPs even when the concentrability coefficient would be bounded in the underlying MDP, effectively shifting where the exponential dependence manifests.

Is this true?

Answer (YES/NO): NO